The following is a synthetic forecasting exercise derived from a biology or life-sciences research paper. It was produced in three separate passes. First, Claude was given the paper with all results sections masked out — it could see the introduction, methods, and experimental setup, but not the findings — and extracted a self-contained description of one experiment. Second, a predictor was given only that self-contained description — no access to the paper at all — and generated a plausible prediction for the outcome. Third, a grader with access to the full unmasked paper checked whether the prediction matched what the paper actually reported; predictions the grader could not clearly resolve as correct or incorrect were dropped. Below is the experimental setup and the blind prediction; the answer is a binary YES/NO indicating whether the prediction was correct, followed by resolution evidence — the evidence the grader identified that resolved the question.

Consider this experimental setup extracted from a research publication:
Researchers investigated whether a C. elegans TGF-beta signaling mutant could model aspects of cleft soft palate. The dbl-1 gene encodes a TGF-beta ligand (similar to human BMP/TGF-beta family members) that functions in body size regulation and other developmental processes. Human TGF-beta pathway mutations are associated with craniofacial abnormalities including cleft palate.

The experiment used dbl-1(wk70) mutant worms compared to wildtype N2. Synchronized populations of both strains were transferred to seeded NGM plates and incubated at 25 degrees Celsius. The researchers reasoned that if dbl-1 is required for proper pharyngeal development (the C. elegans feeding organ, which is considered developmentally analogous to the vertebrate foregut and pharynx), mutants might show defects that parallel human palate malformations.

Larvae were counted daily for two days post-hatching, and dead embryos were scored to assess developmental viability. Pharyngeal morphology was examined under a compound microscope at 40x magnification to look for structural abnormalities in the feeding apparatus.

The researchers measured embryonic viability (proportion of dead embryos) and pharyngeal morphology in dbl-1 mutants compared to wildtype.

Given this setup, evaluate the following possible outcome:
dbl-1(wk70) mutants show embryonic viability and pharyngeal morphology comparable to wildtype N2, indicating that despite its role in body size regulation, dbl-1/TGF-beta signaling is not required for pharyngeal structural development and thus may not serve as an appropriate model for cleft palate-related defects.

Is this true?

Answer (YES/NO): YES